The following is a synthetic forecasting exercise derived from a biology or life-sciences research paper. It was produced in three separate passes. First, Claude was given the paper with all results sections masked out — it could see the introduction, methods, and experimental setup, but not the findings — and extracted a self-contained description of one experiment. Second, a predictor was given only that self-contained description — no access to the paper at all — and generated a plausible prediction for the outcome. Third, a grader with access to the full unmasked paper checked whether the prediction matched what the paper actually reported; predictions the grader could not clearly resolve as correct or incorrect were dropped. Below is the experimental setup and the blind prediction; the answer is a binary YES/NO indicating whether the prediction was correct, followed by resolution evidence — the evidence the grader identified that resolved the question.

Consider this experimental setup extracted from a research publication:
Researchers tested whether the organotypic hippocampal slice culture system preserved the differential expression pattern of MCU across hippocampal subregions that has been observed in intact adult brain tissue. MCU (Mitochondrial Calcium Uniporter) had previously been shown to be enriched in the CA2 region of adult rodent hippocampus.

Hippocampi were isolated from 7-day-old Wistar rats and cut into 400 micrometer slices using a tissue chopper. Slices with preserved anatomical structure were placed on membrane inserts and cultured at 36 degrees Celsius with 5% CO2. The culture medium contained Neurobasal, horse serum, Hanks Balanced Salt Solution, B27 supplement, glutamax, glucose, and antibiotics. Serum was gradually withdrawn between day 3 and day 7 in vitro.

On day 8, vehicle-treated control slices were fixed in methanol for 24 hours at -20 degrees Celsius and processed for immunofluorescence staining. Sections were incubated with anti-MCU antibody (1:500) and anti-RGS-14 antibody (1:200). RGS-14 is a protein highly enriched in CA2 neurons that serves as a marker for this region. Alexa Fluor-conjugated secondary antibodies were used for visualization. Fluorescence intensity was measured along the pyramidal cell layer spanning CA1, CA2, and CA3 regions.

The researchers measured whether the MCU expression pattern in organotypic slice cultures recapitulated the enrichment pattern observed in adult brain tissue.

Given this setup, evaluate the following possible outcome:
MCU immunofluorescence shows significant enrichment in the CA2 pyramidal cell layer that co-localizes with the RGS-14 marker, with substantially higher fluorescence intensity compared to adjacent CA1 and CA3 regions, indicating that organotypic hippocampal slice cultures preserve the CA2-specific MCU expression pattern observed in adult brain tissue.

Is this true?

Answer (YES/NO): NO